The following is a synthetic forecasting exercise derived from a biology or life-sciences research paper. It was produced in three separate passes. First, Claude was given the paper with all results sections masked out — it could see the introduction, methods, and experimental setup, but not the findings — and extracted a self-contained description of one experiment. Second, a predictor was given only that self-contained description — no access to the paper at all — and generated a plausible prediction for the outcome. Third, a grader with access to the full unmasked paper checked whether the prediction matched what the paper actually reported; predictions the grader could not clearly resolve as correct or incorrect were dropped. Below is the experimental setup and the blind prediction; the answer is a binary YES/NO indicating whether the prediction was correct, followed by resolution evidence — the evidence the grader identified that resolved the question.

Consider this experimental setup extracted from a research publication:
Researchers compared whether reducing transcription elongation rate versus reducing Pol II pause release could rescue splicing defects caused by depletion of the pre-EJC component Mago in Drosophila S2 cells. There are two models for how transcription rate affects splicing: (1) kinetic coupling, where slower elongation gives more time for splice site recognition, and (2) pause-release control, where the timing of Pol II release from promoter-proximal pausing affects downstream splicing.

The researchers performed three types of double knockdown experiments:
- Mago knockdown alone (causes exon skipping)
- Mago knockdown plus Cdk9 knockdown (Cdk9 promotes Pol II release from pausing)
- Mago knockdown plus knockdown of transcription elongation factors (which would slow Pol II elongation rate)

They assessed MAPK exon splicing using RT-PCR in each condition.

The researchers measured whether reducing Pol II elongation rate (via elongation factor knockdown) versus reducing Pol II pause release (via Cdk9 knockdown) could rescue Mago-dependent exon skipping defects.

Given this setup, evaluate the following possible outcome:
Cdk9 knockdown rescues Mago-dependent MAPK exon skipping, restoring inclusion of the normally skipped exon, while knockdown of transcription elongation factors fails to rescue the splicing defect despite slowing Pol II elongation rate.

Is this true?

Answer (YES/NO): YES